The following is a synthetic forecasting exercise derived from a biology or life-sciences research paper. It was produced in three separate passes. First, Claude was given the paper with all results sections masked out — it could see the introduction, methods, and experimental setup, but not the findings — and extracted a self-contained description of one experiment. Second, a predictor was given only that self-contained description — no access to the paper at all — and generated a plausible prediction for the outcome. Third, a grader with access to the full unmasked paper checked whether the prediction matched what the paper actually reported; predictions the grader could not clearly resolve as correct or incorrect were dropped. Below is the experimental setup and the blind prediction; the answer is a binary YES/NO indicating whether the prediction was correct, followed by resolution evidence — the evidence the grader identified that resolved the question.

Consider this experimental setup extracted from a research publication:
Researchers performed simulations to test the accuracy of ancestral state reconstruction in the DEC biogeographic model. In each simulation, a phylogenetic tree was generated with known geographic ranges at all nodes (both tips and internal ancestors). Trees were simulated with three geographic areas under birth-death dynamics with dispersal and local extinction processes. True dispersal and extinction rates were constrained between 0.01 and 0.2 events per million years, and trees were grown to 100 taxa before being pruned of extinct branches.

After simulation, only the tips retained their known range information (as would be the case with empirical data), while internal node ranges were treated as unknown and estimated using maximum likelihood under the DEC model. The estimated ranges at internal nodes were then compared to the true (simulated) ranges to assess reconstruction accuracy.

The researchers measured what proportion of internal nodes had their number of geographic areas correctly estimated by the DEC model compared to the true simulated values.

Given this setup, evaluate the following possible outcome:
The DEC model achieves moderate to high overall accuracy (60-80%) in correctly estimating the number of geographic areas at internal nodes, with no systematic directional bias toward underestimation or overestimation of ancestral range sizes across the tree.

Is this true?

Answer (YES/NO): NO